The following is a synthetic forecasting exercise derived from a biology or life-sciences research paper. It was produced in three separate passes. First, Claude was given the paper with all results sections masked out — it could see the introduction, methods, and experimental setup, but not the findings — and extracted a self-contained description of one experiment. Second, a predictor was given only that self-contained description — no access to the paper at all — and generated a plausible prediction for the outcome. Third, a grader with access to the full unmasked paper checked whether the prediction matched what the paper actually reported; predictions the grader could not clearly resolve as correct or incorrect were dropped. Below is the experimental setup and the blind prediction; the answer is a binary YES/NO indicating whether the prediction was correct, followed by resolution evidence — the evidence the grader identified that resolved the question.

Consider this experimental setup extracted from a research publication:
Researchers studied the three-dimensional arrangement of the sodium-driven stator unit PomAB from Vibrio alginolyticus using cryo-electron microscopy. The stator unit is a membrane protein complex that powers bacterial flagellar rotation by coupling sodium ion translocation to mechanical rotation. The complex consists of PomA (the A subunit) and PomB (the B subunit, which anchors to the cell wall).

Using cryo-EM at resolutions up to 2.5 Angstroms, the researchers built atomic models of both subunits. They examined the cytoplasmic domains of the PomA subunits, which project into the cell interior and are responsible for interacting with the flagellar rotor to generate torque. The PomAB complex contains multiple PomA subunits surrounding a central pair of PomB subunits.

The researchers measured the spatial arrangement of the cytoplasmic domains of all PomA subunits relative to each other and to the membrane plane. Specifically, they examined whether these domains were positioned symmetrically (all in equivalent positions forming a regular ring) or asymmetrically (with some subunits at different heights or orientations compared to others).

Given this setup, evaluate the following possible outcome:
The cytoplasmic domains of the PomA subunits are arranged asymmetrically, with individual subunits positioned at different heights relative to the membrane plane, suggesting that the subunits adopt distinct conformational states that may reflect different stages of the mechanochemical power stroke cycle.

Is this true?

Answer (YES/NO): NO